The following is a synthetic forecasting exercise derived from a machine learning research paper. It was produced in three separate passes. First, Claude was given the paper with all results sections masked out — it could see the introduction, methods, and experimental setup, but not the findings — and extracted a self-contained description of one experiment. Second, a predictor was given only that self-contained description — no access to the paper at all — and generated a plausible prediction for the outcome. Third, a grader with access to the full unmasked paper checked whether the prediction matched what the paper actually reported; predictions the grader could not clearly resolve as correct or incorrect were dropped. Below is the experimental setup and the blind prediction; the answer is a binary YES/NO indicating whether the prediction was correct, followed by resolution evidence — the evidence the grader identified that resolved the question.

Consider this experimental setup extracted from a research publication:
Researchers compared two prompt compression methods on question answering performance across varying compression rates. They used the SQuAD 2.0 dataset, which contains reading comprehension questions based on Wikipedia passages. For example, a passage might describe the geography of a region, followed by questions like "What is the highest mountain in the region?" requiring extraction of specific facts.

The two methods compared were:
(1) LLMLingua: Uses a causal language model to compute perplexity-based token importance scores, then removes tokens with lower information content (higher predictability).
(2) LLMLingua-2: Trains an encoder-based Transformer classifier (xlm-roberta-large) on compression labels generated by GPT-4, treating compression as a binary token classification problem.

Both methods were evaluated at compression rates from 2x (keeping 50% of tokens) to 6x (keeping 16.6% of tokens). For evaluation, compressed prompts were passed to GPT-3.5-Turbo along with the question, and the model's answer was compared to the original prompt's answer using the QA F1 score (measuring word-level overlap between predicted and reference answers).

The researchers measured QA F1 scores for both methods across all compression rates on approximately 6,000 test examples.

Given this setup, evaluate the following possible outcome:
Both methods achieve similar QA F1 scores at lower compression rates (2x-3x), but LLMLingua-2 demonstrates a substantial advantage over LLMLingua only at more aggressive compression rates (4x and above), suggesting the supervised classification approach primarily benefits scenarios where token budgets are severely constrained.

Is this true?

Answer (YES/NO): NO